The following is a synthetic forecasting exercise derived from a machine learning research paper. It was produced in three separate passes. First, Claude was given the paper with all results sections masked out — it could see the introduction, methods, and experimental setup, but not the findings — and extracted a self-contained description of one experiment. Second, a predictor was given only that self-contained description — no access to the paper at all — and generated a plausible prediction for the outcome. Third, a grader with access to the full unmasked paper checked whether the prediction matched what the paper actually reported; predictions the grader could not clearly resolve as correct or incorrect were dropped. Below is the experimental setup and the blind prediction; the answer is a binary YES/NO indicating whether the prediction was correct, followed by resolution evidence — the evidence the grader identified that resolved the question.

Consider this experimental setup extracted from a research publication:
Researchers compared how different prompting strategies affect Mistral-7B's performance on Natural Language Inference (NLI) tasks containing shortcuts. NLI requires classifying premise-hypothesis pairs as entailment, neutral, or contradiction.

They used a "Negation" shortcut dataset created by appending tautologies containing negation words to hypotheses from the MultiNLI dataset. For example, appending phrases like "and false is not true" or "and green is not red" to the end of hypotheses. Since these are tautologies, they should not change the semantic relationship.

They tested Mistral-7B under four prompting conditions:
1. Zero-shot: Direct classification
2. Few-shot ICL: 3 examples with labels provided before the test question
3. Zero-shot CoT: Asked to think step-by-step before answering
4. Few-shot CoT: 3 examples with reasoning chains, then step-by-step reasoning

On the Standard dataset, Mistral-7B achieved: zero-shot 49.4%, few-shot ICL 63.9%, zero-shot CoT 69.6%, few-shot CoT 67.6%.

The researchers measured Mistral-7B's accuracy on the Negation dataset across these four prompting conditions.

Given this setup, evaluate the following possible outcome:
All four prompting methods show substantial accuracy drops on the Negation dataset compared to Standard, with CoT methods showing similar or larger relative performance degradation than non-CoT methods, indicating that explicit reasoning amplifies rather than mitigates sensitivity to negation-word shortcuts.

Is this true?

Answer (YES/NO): NO